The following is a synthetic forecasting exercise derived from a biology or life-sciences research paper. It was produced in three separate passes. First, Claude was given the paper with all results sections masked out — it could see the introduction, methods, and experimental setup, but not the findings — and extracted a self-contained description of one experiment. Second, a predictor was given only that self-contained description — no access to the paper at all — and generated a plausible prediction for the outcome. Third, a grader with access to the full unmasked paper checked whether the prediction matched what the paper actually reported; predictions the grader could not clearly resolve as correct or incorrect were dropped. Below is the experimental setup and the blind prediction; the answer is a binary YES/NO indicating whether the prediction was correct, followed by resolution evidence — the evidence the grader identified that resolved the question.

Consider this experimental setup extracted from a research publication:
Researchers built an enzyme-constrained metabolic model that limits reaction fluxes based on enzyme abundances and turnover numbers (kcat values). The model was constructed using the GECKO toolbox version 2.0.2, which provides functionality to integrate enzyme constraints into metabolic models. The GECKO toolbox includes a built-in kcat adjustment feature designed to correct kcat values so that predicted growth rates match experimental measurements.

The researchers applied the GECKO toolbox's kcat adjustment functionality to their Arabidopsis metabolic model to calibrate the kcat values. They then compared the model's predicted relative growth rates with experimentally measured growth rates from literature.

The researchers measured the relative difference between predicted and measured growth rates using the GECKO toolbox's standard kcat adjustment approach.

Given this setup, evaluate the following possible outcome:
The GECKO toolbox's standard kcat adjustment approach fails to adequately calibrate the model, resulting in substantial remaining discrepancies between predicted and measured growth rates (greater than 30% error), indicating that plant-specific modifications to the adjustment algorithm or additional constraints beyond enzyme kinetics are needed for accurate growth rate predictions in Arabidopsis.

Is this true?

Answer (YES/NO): YES